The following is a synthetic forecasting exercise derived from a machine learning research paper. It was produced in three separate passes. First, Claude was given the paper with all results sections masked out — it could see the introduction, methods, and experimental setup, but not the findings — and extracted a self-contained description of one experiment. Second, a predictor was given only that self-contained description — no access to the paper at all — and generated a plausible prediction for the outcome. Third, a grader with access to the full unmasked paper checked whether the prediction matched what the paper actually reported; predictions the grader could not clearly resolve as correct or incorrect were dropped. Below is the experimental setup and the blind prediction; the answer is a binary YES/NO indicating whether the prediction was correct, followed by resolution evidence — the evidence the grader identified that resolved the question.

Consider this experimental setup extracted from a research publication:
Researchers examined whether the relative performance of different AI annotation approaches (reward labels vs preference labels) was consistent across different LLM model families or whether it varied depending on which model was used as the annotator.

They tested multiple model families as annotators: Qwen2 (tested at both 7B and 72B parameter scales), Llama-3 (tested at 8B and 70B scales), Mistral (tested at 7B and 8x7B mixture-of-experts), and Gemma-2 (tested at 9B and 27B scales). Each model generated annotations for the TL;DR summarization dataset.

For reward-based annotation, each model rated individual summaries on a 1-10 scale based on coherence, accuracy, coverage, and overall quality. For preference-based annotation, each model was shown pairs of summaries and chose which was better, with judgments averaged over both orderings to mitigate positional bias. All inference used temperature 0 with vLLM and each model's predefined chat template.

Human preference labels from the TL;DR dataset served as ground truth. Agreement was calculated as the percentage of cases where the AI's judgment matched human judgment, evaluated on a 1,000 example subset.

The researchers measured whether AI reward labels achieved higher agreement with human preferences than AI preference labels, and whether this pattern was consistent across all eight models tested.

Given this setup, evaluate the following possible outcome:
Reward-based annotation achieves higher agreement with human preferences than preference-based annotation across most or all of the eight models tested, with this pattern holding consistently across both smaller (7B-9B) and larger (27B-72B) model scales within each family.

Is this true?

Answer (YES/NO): YES